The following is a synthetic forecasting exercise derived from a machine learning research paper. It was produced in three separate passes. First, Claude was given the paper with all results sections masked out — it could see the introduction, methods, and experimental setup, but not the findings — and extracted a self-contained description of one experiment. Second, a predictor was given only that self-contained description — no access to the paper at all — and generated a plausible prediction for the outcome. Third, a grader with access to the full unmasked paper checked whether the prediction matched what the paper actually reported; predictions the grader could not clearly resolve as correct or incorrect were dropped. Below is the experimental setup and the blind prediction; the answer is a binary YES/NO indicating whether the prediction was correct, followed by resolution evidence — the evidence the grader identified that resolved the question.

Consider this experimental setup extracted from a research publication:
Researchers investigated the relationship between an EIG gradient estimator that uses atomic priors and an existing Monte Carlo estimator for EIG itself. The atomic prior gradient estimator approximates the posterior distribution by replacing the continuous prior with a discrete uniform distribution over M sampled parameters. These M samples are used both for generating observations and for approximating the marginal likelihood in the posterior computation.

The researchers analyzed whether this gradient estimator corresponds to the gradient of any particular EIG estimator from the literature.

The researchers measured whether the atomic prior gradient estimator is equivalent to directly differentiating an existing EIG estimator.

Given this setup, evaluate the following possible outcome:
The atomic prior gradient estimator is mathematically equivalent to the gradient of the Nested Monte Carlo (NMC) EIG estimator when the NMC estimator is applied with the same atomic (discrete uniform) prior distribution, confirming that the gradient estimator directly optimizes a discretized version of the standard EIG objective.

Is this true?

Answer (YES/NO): YES